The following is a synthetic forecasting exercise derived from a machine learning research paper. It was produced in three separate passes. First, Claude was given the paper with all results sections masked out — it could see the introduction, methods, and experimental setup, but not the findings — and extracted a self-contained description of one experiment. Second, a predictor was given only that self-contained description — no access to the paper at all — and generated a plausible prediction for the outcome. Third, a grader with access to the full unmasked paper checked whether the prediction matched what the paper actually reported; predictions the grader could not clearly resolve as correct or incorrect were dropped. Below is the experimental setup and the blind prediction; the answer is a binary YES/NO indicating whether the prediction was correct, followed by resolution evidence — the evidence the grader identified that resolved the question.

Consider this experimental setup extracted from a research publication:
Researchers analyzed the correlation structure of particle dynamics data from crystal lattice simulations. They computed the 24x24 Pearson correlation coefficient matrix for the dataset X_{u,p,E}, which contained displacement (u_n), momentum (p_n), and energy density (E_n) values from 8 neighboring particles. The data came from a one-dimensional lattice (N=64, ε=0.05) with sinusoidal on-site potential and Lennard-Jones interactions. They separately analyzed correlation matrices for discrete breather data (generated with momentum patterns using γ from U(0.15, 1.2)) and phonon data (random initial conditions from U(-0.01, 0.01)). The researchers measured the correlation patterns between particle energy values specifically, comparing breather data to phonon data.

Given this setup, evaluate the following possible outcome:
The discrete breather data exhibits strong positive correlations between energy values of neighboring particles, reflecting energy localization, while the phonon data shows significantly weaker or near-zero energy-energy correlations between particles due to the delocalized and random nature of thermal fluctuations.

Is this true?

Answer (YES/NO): YES